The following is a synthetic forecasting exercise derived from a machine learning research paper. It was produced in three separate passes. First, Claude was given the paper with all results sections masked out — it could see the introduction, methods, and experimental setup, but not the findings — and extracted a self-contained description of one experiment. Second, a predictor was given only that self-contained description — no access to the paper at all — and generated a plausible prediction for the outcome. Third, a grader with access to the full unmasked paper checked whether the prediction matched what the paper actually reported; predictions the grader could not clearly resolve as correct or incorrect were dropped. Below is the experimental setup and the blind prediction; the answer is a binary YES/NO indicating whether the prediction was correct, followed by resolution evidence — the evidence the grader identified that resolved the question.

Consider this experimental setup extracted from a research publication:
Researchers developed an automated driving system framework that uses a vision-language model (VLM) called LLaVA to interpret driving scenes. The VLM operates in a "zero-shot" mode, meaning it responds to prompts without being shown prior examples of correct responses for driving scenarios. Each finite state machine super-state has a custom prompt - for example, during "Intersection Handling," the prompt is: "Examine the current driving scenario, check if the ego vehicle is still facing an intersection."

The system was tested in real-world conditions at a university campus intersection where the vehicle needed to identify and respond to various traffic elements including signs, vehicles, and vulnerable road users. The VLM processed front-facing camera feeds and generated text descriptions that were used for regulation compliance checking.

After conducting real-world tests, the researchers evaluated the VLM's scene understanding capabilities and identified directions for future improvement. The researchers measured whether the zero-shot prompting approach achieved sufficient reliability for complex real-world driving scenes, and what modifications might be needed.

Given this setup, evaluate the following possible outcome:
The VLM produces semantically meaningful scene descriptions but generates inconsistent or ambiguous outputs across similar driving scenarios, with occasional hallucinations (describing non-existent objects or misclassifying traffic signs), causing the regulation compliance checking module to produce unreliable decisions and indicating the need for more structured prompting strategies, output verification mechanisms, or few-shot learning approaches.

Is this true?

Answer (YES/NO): NO